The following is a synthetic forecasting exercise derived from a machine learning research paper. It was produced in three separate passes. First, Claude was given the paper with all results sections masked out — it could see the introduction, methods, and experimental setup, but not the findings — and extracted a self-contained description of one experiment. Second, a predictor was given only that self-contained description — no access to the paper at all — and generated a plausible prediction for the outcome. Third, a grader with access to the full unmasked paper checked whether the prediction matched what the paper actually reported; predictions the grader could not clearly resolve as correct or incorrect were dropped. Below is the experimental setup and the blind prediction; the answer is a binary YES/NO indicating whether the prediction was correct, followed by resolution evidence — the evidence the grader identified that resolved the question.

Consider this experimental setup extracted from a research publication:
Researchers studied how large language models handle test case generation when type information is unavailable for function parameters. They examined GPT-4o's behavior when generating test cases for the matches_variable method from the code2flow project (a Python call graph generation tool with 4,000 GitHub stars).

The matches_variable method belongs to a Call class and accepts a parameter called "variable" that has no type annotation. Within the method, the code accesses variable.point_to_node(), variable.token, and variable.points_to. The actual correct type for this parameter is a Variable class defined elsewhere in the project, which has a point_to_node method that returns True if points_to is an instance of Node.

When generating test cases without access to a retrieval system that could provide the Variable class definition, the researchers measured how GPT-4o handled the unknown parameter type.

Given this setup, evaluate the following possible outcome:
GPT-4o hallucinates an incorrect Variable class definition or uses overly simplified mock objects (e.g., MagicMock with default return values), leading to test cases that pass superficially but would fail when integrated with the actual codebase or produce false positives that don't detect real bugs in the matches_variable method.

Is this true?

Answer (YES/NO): YES